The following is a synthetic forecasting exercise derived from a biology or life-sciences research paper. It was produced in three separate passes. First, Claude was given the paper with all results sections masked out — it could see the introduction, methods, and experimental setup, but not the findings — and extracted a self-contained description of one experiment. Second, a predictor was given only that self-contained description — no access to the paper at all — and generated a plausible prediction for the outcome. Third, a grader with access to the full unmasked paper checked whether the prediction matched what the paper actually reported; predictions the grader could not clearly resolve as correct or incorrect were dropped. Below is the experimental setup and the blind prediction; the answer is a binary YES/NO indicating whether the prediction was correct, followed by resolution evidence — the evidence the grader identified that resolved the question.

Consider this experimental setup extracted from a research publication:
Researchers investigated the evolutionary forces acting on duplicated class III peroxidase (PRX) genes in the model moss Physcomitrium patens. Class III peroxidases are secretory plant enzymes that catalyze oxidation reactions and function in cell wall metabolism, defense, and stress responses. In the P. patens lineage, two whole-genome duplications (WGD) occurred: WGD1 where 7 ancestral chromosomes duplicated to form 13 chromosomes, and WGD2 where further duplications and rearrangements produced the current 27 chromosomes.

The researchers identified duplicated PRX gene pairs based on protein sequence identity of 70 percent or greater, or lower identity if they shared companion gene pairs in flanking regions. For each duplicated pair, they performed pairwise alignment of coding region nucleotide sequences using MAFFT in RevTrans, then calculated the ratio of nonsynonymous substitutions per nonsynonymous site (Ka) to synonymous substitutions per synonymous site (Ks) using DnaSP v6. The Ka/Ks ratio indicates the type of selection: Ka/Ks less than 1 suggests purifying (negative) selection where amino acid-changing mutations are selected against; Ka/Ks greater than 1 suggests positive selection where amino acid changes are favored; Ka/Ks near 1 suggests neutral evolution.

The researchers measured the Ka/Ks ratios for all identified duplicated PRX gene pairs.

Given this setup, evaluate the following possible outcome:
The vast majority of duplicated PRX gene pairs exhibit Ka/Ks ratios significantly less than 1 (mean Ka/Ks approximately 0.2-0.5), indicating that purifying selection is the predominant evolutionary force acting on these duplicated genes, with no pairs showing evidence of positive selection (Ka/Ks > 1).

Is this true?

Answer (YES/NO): NO